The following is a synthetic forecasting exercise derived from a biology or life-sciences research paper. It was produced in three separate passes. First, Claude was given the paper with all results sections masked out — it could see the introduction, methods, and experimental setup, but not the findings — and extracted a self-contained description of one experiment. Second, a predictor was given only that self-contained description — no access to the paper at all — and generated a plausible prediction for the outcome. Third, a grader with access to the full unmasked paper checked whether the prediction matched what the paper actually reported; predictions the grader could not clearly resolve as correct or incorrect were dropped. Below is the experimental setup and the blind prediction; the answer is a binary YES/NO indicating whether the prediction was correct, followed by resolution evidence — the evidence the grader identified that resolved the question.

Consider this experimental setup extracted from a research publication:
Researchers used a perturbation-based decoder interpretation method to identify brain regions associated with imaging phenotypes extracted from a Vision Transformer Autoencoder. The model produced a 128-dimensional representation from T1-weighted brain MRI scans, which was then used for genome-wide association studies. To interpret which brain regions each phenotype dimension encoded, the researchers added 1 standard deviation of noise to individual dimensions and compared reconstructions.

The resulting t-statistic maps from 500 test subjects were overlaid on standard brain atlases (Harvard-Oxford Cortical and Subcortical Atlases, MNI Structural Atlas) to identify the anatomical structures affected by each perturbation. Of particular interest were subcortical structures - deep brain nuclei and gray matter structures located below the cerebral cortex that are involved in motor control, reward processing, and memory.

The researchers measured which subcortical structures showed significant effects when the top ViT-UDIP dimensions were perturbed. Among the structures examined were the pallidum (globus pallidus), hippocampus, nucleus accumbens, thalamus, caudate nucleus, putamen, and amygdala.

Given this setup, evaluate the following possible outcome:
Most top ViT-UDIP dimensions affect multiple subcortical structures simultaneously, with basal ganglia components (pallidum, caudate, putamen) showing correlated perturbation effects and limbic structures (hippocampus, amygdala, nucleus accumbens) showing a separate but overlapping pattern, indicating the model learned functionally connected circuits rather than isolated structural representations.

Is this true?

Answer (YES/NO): NO